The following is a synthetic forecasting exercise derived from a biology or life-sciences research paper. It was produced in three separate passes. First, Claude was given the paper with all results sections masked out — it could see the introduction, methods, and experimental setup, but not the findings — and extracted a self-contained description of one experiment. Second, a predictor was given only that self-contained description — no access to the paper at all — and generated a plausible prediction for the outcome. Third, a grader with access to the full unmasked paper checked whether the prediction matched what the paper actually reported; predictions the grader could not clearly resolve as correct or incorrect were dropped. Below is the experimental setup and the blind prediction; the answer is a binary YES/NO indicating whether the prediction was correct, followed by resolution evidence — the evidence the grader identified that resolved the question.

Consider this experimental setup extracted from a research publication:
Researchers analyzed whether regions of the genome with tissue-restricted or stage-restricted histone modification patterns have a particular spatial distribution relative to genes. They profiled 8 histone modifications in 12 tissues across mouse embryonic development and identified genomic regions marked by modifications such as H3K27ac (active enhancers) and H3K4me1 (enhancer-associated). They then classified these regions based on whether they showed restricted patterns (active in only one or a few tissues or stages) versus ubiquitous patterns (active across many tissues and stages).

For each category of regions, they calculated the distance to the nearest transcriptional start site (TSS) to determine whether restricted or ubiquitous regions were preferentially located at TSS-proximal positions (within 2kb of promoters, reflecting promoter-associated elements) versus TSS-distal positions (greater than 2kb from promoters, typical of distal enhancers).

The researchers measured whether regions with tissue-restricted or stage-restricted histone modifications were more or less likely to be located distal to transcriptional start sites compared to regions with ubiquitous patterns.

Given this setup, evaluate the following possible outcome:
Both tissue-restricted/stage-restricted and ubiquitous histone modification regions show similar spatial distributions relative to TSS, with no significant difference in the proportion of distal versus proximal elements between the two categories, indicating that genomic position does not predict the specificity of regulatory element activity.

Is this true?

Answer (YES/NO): NO